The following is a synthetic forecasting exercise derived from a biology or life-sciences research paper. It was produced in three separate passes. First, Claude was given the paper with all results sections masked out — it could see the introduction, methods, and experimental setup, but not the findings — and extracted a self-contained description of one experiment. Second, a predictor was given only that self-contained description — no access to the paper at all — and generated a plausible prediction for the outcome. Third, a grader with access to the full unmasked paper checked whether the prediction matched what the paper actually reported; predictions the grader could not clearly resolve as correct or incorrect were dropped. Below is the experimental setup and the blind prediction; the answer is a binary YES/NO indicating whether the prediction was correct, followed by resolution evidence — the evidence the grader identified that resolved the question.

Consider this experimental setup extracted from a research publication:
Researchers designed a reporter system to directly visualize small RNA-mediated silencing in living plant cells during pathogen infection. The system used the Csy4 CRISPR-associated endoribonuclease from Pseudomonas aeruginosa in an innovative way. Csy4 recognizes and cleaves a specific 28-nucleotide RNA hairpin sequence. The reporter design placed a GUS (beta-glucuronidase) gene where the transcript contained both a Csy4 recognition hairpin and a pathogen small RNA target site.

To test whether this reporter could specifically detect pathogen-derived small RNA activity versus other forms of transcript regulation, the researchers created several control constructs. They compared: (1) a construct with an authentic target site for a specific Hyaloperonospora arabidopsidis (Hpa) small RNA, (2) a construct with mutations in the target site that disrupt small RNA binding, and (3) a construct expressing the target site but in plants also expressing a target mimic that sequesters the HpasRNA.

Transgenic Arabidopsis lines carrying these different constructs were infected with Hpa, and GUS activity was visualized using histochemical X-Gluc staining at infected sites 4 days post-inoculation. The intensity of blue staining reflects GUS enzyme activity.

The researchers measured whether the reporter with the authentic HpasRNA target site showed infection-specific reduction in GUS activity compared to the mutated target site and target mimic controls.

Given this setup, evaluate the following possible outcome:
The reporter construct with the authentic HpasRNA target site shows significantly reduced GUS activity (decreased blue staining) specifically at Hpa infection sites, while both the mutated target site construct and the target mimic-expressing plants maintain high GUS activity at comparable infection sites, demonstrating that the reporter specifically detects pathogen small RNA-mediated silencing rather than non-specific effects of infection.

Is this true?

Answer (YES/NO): NO